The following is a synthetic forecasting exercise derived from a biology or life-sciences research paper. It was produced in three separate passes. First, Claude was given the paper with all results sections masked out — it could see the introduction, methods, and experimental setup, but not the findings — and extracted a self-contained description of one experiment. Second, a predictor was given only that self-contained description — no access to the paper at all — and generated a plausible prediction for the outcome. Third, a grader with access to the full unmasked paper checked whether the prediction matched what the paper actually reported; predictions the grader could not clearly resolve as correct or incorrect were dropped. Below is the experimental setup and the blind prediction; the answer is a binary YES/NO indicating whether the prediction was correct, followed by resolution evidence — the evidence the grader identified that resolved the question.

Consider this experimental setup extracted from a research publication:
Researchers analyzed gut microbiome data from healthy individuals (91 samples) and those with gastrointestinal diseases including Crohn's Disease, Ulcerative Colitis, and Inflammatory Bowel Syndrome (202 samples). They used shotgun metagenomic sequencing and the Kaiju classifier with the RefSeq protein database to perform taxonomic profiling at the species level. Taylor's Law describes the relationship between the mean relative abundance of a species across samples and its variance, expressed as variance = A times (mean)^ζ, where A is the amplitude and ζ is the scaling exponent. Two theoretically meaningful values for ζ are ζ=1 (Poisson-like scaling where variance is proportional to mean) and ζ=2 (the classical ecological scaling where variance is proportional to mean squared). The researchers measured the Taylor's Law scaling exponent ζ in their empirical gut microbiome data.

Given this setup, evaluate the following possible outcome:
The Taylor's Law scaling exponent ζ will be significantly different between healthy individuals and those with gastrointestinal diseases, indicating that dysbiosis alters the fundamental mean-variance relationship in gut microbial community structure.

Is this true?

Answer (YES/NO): NO